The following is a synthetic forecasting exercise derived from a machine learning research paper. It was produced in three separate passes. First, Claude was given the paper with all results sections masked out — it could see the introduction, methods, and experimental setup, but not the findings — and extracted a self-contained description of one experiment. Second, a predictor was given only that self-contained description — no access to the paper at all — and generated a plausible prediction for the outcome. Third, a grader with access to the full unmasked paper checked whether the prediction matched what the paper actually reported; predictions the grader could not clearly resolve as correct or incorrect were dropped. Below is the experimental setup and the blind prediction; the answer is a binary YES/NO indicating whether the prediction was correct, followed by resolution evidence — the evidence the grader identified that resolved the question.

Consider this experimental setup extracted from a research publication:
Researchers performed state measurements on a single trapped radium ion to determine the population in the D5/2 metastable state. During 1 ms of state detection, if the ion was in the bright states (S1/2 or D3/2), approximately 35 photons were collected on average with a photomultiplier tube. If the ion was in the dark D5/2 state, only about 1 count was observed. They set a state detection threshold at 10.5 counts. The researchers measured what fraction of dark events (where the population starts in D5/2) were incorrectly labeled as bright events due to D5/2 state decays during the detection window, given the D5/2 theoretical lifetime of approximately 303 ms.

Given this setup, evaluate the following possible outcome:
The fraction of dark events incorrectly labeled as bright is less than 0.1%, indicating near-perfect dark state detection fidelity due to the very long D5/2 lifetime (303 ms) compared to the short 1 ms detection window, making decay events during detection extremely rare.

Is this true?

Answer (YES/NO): NO